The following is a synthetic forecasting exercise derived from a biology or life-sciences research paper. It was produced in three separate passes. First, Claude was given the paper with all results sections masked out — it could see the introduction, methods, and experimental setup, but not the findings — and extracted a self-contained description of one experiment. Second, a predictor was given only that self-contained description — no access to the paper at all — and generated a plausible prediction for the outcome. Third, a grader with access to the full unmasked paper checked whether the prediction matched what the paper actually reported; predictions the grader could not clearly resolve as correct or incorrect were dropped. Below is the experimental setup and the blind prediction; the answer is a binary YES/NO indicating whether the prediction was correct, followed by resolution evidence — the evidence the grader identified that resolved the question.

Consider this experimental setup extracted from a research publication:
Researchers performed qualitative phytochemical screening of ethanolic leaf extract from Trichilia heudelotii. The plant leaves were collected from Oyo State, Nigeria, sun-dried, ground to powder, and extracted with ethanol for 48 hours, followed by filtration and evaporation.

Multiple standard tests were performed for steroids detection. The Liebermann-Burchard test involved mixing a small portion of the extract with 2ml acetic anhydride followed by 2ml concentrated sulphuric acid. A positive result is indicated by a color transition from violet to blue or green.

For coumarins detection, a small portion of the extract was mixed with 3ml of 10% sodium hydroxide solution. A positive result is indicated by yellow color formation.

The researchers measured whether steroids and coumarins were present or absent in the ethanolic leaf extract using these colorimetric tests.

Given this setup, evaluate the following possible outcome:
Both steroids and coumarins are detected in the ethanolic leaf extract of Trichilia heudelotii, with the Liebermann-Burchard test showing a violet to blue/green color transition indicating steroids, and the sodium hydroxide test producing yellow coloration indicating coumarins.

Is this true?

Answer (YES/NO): NO